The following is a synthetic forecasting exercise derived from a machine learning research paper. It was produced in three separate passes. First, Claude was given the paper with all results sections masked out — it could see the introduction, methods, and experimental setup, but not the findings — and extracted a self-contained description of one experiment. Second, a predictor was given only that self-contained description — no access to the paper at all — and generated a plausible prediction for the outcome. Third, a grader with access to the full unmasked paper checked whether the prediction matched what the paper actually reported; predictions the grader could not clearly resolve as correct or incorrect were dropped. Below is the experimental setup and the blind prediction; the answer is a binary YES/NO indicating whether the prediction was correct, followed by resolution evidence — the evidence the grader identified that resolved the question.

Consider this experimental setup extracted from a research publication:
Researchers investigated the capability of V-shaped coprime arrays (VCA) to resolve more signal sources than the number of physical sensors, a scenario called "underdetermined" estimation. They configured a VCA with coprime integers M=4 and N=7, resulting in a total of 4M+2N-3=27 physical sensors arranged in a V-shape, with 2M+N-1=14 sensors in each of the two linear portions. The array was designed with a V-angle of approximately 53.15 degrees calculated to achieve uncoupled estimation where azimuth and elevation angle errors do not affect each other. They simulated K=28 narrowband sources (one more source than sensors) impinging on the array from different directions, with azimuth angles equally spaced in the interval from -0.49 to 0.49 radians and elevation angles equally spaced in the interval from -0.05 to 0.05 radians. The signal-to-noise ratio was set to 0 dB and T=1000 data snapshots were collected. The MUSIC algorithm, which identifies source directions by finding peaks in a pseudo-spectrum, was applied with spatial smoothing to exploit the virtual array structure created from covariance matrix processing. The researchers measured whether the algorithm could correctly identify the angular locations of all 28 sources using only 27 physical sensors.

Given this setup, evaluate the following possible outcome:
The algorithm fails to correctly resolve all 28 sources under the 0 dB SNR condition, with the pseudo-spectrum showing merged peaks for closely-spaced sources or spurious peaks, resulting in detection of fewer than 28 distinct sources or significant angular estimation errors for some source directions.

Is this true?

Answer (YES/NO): NO